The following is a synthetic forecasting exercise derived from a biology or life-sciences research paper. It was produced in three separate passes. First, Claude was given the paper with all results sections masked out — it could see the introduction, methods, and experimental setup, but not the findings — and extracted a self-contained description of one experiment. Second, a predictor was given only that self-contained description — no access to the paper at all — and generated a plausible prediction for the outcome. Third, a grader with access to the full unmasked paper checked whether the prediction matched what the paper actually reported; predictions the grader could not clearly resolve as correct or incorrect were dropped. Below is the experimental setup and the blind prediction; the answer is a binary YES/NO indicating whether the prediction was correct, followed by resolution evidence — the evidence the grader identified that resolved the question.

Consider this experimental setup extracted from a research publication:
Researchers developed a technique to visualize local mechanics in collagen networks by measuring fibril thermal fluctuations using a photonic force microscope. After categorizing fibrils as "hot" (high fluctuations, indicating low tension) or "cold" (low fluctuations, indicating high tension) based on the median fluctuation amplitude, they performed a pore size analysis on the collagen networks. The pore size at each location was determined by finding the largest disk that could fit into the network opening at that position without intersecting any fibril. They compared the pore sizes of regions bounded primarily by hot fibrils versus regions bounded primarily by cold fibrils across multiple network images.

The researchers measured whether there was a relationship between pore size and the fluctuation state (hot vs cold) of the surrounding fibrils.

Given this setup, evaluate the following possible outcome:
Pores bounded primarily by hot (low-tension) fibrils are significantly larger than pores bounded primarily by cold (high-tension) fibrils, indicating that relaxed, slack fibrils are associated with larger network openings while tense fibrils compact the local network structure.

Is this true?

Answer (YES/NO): NO